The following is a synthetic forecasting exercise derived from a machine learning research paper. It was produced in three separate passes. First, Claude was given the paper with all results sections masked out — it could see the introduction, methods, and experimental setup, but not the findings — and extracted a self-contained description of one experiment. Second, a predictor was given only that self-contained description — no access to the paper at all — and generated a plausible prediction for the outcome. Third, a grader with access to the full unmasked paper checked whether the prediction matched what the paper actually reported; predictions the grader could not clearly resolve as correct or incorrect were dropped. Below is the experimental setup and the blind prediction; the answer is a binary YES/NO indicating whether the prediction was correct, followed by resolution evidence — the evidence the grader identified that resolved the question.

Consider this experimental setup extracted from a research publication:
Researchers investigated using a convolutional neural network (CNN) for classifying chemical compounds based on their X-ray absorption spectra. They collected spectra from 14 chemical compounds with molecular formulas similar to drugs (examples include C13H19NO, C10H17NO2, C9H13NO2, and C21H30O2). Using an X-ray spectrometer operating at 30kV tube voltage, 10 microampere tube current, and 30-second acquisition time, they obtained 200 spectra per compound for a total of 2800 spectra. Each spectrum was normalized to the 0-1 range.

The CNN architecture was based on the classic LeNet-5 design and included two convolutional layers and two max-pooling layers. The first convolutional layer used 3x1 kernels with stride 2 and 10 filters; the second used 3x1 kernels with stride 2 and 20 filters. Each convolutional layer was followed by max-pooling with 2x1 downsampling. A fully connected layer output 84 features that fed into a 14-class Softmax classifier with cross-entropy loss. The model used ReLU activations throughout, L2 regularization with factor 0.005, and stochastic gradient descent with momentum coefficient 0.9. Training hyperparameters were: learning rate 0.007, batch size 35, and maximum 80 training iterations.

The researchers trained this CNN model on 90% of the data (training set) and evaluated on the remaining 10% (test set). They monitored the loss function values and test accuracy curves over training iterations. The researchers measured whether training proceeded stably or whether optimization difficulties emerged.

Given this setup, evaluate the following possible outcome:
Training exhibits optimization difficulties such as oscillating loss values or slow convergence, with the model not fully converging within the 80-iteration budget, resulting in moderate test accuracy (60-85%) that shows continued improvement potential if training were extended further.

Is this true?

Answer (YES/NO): NO